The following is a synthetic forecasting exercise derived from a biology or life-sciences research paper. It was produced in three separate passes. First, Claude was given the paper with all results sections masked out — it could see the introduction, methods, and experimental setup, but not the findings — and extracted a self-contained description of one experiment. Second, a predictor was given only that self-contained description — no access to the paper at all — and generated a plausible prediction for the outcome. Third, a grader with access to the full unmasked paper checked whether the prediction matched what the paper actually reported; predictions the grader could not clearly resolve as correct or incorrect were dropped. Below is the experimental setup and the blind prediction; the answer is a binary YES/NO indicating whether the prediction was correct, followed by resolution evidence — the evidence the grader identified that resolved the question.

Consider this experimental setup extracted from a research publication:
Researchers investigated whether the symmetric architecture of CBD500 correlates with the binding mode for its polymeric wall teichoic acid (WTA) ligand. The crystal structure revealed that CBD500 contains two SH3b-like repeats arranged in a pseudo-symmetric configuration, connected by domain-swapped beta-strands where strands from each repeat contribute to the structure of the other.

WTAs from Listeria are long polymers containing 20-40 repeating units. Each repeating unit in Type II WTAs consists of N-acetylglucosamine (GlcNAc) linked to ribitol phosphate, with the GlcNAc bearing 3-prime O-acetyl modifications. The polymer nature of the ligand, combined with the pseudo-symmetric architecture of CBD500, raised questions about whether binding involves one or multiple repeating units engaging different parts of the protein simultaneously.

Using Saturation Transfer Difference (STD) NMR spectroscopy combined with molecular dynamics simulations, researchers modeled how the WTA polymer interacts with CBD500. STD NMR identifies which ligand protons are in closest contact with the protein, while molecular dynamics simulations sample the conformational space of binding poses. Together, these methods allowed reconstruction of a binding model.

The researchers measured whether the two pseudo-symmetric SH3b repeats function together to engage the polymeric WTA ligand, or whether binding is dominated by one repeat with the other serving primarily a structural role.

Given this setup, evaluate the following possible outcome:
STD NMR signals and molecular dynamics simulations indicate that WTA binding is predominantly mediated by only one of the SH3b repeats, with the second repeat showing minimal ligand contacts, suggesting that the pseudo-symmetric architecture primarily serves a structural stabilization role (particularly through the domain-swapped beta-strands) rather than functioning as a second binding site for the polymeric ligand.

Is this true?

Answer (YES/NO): NO